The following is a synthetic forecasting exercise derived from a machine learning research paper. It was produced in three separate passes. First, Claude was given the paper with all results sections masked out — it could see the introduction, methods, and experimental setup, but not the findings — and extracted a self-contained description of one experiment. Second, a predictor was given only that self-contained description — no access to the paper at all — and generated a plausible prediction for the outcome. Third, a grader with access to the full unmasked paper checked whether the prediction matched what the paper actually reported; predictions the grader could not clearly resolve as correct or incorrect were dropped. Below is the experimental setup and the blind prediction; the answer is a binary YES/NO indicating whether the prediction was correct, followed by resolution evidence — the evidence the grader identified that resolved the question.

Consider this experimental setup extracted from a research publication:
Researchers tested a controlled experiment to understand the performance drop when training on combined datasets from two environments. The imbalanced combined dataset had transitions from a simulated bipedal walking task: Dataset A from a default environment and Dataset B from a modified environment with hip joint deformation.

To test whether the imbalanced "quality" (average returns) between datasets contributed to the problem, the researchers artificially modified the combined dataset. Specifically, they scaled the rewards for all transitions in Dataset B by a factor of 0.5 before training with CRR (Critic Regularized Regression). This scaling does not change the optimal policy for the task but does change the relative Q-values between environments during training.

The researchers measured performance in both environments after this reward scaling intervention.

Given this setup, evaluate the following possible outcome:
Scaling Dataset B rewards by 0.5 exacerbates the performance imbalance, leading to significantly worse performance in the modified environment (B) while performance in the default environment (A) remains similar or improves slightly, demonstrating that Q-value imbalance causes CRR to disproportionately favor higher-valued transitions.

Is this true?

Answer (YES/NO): NO